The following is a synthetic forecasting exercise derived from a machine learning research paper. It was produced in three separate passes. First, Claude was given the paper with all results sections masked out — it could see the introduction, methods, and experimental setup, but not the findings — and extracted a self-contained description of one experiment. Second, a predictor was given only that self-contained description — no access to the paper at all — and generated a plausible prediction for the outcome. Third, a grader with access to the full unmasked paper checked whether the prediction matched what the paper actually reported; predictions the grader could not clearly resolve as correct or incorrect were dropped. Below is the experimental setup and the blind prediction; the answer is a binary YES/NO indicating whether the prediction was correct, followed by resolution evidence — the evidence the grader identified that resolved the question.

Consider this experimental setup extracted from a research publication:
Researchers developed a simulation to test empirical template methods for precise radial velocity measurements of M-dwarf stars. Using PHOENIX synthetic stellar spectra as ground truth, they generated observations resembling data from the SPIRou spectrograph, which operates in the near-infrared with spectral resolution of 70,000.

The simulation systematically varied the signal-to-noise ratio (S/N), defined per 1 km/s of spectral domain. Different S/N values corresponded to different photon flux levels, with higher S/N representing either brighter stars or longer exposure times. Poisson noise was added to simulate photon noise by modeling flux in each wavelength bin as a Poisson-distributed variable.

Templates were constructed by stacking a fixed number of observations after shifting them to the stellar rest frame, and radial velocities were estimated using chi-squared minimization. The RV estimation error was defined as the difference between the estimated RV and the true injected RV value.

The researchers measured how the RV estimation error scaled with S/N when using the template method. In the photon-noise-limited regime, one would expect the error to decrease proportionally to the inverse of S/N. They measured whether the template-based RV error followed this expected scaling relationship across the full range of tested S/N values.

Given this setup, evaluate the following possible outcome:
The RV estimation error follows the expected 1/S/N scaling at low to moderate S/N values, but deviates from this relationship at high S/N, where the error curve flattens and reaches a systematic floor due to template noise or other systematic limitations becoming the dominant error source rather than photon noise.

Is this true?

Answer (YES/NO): YES